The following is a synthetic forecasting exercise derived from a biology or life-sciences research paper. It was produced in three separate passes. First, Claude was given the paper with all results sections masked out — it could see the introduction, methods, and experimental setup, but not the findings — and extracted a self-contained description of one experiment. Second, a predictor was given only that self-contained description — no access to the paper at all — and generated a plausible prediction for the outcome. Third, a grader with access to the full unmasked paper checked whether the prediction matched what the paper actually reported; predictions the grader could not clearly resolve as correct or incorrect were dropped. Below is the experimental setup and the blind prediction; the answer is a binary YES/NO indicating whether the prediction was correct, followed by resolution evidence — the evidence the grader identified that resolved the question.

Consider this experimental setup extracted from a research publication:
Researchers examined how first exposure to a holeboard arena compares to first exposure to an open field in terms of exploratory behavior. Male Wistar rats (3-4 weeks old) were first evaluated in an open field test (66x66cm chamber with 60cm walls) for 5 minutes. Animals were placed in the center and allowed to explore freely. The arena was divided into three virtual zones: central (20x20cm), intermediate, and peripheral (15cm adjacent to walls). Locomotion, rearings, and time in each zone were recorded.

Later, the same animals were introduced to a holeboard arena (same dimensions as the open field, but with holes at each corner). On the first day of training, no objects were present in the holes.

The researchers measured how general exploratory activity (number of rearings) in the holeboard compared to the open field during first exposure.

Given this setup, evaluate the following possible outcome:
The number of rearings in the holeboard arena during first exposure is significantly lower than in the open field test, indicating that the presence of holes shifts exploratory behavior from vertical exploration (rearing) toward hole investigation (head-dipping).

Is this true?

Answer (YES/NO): NO